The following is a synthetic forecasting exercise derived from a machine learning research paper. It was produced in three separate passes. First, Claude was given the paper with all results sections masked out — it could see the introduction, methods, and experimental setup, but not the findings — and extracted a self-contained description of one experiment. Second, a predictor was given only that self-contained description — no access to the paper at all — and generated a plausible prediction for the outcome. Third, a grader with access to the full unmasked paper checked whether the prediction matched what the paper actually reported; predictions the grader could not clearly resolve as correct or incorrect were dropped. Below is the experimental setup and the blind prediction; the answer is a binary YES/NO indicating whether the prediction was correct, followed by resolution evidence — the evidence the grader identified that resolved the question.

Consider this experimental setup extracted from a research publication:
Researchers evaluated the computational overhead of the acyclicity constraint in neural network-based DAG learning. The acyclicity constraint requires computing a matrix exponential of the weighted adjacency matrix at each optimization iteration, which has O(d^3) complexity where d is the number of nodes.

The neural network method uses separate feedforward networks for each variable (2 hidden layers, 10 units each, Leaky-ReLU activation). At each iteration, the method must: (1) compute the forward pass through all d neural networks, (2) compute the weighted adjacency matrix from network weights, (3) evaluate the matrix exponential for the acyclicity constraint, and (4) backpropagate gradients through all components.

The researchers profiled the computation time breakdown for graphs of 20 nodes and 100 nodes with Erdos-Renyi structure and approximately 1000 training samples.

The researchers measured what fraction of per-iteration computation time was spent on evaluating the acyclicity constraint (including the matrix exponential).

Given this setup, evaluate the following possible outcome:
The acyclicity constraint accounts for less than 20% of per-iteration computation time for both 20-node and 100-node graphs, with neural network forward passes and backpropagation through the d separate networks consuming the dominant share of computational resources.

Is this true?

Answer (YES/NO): YES